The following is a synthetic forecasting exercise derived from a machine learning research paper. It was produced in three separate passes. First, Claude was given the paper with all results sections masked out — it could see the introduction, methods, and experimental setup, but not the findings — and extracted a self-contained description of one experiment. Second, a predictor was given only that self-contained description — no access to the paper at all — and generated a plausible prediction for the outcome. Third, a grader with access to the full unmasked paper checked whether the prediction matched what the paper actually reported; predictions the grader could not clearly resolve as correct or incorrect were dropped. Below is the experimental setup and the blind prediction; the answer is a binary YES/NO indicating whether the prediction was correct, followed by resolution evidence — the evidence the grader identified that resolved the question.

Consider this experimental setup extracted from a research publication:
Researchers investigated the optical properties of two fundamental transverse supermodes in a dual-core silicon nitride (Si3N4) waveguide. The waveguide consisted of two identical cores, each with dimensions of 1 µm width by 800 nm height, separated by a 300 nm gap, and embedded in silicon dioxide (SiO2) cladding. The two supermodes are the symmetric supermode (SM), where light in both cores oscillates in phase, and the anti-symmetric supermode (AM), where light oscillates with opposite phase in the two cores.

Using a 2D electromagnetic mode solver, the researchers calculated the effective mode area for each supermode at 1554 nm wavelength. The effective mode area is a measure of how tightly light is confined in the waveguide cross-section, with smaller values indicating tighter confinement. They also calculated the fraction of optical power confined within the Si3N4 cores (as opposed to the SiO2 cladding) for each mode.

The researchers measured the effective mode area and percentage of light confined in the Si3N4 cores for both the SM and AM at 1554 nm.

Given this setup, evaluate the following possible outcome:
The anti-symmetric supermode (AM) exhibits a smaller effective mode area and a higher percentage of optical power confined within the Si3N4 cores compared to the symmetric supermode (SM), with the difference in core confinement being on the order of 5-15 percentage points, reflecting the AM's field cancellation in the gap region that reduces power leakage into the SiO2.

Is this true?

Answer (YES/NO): NO